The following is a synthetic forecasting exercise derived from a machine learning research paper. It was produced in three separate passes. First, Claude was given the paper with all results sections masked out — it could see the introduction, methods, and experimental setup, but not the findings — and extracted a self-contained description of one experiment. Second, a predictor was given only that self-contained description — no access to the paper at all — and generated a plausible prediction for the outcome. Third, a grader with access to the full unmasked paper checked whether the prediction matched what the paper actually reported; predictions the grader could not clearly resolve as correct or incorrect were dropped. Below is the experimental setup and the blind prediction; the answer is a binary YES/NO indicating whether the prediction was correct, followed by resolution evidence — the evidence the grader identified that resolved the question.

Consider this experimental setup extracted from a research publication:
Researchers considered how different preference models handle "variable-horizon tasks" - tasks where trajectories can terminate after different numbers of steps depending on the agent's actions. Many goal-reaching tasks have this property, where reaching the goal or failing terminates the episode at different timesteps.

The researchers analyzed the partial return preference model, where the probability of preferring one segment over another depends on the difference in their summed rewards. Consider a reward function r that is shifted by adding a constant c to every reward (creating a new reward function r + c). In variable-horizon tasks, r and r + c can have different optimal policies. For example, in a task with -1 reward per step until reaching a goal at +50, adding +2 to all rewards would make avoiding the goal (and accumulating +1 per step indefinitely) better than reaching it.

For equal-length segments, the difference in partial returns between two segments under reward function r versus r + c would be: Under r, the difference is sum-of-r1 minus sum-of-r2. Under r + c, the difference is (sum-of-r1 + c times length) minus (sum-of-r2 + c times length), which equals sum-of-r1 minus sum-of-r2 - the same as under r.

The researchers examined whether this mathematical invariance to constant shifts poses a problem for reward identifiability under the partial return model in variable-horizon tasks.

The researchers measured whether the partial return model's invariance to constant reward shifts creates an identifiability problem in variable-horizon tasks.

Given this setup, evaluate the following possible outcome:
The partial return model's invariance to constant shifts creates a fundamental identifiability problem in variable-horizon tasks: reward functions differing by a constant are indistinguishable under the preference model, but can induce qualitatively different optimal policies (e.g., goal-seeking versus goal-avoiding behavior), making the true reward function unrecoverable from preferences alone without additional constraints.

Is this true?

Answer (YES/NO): YES